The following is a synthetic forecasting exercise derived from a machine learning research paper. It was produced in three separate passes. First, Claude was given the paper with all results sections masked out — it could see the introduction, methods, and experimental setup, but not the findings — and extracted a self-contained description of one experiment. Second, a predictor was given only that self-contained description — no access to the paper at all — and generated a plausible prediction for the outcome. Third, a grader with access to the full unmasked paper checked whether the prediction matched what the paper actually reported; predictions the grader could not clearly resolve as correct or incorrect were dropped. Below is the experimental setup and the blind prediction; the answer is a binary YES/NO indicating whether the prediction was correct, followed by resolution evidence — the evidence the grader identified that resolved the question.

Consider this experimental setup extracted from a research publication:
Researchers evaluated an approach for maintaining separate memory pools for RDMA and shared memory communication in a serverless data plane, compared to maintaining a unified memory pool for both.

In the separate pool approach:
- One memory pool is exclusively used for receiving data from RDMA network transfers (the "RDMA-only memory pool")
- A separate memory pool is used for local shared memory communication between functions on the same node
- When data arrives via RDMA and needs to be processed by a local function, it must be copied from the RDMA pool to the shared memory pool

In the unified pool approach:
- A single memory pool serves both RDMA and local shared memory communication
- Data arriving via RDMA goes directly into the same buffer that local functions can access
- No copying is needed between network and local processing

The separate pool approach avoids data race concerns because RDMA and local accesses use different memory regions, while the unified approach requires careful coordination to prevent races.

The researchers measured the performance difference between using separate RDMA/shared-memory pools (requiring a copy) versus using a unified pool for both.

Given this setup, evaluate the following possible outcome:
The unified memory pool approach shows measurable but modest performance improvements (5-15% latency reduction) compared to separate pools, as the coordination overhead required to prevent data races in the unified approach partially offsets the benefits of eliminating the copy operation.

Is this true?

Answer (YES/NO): NO